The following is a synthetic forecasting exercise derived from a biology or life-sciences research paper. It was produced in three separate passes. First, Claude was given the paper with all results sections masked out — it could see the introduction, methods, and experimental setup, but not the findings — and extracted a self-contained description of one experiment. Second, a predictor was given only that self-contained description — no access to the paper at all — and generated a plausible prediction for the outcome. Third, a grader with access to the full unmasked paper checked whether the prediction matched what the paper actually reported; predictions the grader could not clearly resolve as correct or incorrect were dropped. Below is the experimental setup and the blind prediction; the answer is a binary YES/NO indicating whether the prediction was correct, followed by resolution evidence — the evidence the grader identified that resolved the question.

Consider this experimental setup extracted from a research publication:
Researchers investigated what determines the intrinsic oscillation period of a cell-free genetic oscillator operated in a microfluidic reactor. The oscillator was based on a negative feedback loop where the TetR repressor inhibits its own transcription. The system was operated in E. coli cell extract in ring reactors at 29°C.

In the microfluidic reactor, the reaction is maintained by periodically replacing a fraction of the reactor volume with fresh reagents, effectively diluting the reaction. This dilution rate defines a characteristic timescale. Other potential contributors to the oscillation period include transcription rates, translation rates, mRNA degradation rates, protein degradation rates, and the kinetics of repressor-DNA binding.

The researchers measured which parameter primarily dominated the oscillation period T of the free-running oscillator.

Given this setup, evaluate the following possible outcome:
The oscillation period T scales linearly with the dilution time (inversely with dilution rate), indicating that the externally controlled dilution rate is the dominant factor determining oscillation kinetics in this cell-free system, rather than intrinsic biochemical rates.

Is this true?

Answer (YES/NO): YES